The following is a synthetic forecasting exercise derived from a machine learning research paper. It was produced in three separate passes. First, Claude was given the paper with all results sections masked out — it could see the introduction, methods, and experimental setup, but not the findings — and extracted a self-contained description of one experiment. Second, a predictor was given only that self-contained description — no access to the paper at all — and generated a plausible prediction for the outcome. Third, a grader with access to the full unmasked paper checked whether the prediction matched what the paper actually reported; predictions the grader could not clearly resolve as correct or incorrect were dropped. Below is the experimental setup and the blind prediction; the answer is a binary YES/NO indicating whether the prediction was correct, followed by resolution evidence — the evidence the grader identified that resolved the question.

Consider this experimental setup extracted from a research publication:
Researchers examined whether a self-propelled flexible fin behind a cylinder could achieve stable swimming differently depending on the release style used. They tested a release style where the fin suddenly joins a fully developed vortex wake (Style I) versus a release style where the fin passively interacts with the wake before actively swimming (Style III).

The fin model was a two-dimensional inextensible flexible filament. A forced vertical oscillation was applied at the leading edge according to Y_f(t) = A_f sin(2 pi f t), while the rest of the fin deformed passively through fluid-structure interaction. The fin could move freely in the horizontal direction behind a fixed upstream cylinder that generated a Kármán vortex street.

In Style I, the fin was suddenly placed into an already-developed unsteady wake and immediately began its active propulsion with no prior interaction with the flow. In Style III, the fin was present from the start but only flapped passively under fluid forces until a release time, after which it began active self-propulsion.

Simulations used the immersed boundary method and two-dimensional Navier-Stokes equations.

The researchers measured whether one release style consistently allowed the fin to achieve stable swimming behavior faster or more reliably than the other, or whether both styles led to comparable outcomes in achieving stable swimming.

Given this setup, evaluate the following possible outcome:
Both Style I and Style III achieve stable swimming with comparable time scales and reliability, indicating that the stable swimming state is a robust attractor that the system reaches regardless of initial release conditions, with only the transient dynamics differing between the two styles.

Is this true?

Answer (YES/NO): NO